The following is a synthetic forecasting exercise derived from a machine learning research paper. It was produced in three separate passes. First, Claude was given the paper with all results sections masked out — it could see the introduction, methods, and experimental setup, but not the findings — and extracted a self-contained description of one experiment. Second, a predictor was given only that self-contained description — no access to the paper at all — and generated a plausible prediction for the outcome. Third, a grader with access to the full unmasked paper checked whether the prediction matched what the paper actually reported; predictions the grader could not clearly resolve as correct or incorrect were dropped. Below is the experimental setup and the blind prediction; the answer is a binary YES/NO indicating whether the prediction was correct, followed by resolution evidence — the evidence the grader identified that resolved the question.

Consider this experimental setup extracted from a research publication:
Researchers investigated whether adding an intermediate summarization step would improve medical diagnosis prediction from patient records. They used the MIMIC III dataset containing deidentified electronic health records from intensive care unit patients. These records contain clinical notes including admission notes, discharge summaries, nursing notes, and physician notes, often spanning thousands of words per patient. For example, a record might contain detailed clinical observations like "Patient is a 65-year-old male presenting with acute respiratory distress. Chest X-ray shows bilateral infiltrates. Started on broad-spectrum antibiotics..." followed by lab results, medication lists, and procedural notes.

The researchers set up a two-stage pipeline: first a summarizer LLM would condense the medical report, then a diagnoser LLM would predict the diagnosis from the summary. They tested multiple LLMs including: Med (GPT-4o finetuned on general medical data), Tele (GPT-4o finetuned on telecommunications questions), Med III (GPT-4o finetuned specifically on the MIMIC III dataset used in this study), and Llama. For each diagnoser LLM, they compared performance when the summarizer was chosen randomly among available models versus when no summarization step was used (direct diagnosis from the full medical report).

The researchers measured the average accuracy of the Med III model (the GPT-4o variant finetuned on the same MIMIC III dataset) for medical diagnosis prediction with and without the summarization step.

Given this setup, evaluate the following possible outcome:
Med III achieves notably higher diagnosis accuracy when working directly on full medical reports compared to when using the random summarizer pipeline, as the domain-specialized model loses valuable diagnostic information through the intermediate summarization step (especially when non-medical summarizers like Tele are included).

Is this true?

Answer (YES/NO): YES